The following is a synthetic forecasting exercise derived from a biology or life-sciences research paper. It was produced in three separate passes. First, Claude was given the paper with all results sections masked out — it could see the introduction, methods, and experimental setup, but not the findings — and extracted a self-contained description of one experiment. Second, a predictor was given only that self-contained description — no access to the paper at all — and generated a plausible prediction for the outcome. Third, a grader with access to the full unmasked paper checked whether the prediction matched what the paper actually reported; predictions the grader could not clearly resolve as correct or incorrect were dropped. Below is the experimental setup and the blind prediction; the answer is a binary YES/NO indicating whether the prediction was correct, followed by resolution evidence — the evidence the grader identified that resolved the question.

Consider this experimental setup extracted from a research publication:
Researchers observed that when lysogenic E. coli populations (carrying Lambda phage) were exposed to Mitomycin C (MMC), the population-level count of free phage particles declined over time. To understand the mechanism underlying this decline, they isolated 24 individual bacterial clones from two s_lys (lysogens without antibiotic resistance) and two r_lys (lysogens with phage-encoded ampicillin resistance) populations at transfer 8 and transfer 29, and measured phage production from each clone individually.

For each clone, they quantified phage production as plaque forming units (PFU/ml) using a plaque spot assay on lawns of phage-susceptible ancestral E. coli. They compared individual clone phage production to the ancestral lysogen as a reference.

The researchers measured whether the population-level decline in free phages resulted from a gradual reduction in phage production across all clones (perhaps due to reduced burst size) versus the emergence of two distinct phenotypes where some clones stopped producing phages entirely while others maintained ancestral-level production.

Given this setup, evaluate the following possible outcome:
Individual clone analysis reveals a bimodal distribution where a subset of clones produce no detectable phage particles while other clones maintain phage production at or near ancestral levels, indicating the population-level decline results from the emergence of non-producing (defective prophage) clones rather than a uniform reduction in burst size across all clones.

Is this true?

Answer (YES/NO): YES